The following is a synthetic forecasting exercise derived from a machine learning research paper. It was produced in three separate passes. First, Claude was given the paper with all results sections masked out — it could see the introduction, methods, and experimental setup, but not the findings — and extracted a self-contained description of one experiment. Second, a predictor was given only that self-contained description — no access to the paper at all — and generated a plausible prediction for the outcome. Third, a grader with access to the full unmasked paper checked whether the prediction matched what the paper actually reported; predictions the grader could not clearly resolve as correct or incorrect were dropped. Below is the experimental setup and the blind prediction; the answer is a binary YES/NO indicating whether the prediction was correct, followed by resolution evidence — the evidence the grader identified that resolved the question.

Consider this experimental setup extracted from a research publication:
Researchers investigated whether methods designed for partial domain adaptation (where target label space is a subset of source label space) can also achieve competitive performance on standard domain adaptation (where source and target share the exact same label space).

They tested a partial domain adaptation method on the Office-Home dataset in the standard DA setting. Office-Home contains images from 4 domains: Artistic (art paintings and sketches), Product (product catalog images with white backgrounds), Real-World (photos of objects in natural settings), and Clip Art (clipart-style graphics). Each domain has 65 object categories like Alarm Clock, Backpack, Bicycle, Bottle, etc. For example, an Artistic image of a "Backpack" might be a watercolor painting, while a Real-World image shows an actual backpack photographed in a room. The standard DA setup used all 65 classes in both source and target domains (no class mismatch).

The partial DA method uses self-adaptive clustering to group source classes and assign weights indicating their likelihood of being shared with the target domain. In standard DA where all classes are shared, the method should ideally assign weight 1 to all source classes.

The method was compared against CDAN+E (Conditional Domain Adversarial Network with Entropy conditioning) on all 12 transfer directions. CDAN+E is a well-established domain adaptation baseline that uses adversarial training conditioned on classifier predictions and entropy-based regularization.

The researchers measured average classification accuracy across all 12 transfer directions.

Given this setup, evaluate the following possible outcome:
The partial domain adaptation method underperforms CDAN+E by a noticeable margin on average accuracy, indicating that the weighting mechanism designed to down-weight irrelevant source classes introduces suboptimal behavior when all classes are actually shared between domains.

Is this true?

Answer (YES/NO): NO